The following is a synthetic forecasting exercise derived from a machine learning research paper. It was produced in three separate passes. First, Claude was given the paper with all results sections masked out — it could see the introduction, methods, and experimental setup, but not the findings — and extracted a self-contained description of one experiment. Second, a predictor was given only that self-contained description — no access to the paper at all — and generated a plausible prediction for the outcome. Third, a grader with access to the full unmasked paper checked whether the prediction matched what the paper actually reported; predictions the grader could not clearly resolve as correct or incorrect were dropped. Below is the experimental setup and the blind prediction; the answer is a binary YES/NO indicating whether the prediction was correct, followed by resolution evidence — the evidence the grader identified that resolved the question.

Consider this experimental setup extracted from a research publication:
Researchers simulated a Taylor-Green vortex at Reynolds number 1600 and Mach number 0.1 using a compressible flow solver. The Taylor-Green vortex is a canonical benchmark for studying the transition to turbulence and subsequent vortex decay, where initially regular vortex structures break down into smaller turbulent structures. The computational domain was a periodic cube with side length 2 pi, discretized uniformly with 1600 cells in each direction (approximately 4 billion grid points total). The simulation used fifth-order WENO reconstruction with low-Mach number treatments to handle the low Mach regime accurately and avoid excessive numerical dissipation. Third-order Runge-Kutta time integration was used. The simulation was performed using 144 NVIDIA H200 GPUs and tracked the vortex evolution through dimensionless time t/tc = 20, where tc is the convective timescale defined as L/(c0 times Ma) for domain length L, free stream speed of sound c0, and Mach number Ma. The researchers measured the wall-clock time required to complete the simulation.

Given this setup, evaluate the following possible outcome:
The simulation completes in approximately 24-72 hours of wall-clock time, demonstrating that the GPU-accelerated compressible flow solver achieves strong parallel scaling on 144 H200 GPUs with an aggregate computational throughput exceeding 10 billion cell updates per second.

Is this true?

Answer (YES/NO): YES